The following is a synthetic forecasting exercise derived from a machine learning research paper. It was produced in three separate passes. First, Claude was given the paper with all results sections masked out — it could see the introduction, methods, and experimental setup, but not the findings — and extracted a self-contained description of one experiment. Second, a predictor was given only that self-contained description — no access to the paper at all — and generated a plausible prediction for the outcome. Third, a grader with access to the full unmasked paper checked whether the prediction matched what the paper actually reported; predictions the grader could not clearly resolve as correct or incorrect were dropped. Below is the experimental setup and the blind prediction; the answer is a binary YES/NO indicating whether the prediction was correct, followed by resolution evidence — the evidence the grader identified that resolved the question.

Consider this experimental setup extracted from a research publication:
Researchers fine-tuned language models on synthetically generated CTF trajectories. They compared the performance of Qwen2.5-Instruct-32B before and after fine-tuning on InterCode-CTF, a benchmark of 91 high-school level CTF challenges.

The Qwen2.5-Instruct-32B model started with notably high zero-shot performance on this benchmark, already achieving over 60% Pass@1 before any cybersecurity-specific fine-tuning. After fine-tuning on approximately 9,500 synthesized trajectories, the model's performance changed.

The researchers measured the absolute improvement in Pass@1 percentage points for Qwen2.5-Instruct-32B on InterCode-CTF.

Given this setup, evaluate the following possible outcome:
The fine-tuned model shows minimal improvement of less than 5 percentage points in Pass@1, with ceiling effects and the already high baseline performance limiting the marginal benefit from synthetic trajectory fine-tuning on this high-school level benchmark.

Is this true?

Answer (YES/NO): YES